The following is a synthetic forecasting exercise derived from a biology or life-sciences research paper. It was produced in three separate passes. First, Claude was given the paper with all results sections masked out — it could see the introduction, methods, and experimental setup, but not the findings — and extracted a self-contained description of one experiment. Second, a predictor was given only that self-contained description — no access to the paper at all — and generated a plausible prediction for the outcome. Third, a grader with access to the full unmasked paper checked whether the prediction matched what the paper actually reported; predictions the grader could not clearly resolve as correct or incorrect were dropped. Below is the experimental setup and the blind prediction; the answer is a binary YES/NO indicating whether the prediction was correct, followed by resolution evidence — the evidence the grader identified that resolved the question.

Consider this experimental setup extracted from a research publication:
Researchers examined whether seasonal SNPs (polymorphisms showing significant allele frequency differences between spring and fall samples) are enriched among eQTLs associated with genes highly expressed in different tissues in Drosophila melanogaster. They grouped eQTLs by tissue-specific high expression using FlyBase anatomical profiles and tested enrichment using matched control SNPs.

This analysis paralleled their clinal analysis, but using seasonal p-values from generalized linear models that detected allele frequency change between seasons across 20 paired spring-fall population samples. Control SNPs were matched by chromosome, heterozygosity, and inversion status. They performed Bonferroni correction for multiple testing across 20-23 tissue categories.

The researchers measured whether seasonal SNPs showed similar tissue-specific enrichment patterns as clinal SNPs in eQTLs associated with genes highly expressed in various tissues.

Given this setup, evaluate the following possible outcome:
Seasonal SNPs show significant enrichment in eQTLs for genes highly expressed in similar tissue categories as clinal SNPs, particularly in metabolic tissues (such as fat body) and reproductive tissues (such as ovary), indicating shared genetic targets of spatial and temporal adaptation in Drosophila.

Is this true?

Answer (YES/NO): NO